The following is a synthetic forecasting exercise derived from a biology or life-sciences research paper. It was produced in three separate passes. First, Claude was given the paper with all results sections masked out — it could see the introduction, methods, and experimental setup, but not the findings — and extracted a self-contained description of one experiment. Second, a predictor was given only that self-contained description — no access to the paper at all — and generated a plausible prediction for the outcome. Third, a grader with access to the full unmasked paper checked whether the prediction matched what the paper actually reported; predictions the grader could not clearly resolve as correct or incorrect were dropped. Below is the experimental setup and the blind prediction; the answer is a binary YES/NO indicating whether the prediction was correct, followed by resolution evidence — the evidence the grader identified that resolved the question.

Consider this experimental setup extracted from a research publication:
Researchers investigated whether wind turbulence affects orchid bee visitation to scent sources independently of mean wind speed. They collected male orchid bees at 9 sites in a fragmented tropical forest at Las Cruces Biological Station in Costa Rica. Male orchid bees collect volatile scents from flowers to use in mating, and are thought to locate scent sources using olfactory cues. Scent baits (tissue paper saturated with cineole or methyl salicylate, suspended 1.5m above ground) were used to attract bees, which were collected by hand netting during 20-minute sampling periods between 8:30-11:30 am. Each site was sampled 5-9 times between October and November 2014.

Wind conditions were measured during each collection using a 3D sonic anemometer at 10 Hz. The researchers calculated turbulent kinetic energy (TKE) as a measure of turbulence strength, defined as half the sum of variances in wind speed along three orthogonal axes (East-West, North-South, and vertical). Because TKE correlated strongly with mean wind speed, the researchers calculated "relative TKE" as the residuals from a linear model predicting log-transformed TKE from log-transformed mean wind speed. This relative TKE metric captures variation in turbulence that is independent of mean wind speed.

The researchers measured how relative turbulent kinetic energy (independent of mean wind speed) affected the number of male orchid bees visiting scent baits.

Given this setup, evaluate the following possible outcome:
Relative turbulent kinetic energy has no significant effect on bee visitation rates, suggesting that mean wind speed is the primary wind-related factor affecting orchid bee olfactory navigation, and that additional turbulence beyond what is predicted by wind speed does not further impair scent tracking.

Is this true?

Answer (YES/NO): NO